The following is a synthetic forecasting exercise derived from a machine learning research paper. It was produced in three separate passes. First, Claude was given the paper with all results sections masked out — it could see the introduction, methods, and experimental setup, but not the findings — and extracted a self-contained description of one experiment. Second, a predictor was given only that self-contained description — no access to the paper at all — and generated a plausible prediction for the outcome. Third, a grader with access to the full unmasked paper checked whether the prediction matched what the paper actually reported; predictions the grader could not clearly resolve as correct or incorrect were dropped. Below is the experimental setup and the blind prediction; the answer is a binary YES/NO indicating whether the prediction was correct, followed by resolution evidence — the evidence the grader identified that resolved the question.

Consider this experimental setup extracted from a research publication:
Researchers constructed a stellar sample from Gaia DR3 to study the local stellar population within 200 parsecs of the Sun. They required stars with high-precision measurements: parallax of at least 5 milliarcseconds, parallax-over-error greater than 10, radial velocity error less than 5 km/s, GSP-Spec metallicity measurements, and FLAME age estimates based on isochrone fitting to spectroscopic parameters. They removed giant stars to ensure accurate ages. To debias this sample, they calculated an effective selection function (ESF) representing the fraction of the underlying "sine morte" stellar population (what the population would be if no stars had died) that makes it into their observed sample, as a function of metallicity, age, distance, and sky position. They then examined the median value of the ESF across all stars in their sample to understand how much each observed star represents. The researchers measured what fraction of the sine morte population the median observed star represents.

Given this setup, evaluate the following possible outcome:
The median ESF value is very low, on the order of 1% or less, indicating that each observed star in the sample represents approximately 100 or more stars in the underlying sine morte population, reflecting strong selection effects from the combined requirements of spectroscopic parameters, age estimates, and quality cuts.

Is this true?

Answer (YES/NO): NO